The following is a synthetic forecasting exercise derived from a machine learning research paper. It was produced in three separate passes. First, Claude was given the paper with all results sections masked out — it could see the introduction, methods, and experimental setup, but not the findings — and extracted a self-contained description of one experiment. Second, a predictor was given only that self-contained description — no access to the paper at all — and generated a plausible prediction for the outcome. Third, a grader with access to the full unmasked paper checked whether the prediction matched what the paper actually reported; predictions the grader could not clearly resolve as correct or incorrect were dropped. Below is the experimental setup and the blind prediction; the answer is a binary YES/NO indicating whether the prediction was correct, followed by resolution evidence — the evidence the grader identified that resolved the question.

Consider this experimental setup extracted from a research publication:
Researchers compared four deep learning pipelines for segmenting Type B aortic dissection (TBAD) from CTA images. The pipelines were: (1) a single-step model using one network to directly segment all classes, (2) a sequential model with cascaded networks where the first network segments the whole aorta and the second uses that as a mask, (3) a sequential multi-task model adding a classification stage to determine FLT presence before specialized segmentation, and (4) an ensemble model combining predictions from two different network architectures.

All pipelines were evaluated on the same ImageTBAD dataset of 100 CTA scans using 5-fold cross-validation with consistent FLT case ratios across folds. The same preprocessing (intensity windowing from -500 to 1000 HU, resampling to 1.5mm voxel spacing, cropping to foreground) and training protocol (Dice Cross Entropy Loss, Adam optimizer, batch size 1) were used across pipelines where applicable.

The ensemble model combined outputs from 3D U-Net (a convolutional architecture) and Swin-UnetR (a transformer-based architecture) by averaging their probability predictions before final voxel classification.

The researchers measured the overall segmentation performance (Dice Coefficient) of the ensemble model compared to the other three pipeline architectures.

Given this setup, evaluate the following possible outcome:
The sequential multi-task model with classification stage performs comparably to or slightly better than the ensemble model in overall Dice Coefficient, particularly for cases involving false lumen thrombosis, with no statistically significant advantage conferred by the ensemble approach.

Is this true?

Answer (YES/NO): YES